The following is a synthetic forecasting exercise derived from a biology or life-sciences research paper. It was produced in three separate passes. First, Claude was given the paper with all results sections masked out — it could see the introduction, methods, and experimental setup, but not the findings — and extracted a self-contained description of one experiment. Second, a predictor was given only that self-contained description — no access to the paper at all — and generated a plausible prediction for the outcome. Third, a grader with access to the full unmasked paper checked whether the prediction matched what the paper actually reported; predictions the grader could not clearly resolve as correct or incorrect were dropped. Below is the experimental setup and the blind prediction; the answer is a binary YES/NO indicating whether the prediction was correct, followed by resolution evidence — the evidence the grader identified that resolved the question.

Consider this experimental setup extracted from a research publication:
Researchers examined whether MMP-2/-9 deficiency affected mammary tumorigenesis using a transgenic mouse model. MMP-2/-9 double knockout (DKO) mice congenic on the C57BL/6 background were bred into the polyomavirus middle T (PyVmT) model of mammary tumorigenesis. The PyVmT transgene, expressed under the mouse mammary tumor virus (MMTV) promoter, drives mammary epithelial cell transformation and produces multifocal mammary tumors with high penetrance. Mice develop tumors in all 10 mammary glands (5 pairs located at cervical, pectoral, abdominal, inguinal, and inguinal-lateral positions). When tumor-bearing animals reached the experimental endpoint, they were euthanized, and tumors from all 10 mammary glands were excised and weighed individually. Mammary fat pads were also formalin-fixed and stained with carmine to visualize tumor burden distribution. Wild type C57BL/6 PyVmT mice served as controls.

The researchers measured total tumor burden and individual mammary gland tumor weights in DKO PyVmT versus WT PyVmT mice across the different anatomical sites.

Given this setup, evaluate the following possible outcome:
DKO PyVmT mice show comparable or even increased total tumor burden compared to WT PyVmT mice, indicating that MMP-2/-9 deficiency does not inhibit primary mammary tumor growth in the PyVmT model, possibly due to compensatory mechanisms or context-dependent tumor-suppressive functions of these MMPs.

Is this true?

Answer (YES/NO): NO